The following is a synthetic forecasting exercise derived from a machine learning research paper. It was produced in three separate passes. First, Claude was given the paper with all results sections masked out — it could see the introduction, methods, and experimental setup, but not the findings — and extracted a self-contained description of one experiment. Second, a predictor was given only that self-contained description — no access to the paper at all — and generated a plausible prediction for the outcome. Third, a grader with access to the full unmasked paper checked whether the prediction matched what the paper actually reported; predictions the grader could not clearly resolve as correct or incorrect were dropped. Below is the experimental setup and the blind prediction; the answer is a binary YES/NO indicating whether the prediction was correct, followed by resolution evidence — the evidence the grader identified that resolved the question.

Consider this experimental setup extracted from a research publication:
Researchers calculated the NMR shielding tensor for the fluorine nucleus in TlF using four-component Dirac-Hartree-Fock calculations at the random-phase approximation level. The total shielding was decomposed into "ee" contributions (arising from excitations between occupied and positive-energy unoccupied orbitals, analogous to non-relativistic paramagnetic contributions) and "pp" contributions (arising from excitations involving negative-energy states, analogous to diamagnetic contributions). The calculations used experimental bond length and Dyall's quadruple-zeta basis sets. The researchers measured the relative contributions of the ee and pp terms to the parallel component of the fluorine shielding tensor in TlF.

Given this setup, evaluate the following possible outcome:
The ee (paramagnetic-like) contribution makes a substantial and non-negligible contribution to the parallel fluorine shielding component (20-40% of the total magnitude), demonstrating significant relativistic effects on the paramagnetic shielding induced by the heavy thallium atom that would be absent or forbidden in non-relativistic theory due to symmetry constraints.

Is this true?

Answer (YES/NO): NO